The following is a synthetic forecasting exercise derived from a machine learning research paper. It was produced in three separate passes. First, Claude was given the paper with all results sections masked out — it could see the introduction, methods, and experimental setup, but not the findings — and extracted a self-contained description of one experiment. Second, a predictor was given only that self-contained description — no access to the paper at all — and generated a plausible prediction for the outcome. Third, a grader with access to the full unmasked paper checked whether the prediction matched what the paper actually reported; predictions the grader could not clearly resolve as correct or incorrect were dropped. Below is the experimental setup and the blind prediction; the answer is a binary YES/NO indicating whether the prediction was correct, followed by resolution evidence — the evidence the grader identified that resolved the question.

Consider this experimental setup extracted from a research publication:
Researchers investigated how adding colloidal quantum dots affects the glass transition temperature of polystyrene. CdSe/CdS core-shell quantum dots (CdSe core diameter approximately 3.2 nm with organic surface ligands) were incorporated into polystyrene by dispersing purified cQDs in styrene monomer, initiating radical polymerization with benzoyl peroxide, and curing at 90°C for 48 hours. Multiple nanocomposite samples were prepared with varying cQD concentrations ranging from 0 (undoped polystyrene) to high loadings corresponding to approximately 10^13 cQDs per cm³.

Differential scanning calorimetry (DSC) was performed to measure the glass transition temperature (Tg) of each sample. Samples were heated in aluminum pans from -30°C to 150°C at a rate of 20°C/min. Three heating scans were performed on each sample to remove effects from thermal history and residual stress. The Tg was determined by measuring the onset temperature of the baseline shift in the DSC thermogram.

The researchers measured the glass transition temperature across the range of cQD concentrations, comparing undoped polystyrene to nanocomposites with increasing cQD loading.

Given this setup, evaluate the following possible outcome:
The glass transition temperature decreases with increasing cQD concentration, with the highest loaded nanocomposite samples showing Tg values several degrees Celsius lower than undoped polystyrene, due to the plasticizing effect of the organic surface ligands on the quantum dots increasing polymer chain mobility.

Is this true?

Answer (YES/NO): NO